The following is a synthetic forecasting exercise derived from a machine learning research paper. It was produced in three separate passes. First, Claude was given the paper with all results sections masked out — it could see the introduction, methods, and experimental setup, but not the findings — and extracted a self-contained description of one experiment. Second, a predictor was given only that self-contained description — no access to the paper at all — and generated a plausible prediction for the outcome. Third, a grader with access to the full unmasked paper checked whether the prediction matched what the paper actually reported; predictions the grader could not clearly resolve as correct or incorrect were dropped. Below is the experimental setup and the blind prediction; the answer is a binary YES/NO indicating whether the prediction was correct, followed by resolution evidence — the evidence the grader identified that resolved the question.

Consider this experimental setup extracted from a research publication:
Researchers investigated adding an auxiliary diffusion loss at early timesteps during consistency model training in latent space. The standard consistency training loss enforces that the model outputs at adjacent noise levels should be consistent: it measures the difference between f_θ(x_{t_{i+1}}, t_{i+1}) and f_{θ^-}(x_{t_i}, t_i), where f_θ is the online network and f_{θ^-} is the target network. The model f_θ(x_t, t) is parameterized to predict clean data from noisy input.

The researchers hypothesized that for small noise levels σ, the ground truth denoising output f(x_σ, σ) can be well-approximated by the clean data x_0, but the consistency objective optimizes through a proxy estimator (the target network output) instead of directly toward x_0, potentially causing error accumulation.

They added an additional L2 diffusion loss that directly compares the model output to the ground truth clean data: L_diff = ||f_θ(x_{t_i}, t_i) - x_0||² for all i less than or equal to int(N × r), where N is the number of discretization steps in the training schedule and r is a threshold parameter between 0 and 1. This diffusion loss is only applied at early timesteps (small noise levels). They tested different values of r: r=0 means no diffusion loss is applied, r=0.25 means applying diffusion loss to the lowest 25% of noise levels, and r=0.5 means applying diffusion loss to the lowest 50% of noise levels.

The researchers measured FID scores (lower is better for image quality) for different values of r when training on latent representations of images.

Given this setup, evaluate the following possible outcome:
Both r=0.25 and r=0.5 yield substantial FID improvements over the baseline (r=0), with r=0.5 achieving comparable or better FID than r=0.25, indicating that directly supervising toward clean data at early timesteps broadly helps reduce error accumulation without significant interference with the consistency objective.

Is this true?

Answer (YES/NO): NO